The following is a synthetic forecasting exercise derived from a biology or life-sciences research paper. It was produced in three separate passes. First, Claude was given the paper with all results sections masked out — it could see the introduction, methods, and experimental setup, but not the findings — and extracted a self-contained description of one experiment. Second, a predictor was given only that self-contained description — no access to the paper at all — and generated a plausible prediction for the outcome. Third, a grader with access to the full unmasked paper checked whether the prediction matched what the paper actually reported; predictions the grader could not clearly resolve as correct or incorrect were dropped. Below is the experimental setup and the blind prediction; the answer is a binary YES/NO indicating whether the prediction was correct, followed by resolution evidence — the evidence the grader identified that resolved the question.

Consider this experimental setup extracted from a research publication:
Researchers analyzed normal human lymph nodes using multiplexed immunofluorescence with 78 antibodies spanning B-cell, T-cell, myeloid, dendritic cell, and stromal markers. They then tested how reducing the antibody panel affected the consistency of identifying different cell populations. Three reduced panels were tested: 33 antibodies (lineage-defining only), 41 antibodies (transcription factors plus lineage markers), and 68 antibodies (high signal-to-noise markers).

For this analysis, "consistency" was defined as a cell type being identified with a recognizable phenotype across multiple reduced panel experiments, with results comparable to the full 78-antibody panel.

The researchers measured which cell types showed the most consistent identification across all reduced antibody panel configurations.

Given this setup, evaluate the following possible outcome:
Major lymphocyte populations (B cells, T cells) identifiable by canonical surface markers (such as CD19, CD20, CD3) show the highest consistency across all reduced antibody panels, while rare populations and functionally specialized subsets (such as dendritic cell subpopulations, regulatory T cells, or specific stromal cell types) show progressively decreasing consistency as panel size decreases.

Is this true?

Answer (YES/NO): NO